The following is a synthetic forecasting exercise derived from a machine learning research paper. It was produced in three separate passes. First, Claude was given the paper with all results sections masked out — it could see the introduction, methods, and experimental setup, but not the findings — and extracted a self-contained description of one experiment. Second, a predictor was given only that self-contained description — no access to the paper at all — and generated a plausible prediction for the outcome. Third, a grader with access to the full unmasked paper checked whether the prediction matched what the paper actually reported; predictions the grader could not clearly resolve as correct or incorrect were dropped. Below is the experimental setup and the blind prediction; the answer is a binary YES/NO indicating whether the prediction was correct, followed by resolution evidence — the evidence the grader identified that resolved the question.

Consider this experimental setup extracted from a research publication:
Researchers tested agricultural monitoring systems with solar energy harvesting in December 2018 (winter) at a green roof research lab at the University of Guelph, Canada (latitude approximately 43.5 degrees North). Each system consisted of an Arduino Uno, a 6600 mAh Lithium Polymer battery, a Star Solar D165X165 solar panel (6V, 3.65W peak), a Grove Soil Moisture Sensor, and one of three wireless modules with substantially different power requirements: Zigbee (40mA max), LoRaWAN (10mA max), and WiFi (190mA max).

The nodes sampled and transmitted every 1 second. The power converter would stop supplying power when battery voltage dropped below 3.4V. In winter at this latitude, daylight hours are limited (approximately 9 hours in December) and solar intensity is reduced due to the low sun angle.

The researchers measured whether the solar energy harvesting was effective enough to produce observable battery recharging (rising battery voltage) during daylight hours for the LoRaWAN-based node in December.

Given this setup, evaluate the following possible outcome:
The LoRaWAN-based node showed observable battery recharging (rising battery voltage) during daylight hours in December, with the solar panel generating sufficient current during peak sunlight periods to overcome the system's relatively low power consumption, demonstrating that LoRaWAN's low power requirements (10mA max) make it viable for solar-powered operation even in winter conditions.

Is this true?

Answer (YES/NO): NO